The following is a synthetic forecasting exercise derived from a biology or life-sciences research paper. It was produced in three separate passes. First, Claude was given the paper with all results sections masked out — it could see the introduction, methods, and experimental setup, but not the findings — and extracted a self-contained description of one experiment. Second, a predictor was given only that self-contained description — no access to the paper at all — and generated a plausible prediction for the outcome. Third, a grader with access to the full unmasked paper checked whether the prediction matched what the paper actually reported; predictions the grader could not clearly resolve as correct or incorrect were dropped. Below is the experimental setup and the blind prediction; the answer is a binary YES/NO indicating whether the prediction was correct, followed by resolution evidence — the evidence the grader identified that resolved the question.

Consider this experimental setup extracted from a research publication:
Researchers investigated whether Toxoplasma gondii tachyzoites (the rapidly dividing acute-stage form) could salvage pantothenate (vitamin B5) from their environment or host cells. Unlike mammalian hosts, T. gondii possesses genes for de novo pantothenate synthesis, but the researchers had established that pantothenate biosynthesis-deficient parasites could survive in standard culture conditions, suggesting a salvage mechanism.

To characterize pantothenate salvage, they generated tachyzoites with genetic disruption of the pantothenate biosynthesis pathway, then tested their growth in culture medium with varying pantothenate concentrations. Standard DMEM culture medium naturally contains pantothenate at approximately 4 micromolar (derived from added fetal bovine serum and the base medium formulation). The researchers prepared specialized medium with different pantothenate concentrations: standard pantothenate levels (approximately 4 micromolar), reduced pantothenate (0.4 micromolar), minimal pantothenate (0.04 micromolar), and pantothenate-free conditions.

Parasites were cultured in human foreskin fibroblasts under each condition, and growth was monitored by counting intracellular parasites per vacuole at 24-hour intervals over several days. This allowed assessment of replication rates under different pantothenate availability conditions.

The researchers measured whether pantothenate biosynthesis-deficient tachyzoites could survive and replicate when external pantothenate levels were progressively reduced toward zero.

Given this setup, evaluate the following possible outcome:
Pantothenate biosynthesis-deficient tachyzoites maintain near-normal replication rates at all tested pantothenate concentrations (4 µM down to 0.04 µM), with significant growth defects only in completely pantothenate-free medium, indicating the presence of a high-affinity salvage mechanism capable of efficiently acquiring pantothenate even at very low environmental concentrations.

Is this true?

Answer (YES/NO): NO